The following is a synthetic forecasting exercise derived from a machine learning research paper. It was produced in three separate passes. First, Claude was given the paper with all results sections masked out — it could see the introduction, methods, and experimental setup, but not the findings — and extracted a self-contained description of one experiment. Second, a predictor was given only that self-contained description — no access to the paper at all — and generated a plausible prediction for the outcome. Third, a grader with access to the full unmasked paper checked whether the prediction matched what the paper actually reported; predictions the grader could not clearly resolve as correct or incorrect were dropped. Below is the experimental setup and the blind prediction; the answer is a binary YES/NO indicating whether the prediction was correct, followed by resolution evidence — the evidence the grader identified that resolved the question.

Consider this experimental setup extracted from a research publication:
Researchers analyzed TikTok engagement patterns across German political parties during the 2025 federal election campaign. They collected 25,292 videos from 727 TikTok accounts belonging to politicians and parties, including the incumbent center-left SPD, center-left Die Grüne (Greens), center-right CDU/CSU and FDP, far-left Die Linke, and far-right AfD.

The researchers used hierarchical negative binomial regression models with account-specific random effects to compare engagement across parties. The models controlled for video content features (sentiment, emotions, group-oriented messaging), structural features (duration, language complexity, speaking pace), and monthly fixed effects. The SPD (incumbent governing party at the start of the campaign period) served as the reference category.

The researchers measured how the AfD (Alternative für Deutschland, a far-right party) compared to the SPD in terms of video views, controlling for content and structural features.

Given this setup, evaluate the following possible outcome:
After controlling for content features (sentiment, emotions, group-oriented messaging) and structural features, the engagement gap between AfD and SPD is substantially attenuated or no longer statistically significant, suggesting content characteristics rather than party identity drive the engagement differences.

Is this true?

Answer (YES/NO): NO